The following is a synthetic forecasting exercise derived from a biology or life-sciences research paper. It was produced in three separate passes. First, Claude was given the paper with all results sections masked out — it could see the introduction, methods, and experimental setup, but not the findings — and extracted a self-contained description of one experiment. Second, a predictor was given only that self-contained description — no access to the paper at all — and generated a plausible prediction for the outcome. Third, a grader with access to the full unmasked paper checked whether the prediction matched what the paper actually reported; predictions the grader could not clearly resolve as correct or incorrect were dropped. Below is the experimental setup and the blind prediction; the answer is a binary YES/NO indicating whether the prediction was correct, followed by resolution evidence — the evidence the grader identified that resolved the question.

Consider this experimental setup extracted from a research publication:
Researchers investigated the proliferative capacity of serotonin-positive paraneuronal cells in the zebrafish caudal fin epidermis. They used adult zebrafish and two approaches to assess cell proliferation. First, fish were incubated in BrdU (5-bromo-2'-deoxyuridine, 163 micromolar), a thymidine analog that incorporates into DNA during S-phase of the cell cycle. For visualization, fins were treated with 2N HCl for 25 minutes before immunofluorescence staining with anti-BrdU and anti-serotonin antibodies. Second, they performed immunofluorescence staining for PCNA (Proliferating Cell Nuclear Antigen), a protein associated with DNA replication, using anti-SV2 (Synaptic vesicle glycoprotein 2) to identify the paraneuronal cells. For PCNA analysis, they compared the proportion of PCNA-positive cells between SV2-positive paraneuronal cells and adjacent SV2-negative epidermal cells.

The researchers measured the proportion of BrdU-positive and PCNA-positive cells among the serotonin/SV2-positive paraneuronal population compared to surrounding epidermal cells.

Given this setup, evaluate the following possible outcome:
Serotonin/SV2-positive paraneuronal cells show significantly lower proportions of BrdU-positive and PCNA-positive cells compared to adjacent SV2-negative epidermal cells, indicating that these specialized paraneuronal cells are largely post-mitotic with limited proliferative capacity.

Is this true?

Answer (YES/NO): YES